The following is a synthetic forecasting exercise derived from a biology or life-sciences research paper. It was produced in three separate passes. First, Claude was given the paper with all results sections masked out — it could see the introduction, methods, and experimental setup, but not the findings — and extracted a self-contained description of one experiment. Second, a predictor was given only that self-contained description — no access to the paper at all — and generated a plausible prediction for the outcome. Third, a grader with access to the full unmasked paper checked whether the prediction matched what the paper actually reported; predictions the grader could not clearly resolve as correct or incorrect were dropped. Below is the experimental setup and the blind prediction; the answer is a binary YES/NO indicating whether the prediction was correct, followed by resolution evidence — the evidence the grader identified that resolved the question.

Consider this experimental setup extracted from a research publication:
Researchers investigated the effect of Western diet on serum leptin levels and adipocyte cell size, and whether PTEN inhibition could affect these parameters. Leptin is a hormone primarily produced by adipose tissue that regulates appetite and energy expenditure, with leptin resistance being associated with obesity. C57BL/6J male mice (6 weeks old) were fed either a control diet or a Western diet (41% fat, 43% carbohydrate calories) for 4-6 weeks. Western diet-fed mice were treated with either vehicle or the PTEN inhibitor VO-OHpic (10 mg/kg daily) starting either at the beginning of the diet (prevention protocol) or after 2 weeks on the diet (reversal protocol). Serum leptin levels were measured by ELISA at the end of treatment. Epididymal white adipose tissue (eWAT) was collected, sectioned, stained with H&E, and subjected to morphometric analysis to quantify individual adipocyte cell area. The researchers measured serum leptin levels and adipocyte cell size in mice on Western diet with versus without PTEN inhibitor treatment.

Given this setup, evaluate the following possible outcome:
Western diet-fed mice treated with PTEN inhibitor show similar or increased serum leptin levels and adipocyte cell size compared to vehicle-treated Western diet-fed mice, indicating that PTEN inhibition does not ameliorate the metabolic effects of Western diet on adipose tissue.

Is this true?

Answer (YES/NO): NO